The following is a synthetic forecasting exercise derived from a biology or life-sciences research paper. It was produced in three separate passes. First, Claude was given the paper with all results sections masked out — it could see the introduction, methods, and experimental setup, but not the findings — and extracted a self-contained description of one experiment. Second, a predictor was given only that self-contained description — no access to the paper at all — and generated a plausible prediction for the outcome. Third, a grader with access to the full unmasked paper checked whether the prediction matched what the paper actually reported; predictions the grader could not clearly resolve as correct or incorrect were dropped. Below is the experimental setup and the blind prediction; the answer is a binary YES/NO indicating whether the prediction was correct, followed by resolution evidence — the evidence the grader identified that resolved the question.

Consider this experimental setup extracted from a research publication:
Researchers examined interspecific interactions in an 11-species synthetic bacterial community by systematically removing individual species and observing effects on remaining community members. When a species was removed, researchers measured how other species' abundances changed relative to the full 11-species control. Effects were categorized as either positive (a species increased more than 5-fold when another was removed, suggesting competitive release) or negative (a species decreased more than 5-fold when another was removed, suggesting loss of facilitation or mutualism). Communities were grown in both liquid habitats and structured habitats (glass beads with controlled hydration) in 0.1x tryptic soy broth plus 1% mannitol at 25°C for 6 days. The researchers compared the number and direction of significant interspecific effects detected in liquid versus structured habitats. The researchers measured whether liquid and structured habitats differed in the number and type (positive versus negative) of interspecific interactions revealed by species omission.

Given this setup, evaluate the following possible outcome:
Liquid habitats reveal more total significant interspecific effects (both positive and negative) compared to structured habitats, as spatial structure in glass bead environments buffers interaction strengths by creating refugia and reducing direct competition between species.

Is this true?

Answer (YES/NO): YES